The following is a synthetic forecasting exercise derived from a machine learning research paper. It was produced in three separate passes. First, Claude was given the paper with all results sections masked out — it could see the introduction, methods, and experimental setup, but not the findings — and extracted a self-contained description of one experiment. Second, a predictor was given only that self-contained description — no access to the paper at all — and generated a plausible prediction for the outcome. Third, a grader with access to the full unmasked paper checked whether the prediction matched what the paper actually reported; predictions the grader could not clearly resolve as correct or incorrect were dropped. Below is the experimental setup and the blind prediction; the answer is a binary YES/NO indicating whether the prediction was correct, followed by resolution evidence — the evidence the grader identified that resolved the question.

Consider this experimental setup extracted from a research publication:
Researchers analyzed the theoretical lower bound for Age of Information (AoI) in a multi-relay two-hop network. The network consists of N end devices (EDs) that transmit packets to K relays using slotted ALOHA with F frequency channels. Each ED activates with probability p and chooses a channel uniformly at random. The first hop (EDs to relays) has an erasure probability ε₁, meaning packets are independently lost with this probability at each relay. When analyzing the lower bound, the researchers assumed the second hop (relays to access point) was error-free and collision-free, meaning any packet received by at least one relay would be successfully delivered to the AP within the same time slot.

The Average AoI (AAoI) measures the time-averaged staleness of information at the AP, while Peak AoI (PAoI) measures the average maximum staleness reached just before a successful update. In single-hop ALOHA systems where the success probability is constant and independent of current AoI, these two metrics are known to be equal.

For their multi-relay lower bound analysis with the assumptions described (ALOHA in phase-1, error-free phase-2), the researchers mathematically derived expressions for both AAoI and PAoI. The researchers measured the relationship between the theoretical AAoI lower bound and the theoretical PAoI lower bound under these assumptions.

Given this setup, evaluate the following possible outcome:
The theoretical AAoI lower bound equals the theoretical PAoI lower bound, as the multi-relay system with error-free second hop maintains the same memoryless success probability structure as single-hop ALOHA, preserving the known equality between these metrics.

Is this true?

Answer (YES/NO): YES